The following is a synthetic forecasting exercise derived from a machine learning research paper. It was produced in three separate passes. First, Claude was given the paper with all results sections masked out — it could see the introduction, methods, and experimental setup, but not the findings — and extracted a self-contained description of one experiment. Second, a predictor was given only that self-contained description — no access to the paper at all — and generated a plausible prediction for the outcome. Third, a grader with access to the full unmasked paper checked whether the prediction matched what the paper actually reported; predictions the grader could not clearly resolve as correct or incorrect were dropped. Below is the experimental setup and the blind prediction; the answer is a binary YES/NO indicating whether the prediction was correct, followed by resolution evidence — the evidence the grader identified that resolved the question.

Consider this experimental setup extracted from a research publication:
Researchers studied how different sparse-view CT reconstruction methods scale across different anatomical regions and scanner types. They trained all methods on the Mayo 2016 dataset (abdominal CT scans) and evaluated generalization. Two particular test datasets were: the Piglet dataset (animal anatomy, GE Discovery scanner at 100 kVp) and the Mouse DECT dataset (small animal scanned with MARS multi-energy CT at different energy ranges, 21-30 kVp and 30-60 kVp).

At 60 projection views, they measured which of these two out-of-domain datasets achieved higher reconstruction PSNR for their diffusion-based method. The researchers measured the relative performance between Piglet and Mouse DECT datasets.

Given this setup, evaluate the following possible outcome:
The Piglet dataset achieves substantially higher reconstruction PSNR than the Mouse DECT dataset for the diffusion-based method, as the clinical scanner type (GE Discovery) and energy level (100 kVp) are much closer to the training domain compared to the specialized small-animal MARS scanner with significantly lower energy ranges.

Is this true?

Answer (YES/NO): YES